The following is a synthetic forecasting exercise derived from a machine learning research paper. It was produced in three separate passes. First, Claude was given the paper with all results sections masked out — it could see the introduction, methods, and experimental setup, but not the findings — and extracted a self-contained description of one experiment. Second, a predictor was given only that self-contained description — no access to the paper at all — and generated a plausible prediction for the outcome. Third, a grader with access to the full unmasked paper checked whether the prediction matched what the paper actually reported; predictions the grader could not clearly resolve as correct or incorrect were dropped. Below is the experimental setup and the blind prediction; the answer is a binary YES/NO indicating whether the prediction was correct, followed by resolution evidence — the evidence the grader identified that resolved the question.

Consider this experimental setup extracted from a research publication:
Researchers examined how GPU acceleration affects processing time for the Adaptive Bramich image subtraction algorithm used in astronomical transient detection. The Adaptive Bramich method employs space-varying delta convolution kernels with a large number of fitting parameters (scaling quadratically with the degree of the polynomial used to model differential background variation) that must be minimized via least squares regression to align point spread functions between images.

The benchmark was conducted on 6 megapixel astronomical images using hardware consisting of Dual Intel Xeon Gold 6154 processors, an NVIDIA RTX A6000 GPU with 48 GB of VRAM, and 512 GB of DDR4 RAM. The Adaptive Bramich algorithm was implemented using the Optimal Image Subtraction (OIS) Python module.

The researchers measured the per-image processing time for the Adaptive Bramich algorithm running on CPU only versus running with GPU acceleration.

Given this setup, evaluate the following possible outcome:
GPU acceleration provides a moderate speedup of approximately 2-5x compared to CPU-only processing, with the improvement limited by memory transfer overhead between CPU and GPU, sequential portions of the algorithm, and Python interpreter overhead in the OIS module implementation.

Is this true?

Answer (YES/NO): NO